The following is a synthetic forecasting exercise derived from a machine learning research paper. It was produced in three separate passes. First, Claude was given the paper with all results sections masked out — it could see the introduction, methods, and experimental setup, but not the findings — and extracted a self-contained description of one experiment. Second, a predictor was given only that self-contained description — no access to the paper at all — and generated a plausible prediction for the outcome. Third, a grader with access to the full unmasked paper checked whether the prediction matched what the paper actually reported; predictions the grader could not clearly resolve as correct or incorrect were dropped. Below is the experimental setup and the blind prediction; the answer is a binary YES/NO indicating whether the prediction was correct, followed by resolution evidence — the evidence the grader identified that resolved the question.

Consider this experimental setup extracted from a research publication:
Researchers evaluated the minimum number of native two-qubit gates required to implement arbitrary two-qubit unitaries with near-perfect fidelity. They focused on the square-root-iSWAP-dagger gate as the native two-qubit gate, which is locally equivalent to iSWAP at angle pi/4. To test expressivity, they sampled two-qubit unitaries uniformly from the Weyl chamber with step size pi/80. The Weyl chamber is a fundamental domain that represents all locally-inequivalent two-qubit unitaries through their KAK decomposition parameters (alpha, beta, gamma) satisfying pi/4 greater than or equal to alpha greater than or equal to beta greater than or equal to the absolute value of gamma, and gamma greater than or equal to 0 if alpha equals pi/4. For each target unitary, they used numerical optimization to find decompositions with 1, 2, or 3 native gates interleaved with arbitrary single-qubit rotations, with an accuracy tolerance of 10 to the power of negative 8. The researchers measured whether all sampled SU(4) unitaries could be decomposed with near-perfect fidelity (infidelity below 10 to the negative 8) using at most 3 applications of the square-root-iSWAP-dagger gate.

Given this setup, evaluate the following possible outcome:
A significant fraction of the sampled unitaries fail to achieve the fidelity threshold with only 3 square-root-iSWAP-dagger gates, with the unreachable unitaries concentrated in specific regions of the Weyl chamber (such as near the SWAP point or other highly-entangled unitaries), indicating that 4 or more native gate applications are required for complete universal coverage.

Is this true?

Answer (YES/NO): NO